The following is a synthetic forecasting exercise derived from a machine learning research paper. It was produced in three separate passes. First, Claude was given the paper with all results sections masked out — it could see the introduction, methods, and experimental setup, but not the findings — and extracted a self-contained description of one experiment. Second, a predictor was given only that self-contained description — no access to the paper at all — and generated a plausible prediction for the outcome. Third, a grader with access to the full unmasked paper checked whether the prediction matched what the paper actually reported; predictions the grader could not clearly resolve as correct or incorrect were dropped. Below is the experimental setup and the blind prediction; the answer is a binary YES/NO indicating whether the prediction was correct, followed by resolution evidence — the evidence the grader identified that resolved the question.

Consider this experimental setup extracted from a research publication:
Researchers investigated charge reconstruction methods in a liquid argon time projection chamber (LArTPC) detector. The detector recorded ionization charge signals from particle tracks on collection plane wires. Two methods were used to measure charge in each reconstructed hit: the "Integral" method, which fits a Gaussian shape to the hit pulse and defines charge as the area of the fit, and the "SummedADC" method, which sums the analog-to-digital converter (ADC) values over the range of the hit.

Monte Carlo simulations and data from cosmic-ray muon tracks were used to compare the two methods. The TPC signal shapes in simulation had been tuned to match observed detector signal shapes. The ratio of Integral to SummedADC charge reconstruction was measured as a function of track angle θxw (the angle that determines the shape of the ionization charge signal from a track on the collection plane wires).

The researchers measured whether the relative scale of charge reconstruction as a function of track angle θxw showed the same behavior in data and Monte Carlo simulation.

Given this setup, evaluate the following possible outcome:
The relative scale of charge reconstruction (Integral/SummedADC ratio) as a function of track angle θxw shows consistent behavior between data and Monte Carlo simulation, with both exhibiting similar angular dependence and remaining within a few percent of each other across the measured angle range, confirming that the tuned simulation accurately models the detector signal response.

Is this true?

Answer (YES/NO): YES